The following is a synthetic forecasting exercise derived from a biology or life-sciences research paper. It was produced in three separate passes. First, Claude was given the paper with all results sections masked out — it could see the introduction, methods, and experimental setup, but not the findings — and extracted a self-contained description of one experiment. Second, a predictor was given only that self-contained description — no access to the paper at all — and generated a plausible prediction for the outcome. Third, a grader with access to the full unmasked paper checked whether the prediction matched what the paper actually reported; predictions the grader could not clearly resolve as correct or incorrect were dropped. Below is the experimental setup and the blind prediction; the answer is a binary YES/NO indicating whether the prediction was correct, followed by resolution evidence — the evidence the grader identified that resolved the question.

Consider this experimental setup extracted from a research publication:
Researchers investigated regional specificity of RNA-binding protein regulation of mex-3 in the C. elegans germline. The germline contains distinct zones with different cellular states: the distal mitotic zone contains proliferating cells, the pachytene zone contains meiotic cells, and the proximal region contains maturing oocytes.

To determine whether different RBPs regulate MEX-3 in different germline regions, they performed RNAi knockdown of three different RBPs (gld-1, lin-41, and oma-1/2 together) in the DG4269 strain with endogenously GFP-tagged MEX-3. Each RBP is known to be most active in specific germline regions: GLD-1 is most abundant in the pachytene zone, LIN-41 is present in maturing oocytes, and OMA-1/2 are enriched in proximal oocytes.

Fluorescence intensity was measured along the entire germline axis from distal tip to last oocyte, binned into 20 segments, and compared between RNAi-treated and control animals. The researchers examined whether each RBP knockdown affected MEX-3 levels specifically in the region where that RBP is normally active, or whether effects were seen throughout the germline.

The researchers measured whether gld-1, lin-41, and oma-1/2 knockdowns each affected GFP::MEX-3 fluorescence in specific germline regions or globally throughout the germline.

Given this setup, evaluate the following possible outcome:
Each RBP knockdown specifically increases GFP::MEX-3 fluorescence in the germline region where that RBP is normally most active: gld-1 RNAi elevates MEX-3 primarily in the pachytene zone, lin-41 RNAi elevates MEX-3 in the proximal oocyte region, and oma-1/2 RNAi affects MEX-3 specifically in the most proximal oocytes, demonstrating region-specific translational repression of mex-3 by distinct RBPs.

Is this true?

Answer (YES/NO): NO